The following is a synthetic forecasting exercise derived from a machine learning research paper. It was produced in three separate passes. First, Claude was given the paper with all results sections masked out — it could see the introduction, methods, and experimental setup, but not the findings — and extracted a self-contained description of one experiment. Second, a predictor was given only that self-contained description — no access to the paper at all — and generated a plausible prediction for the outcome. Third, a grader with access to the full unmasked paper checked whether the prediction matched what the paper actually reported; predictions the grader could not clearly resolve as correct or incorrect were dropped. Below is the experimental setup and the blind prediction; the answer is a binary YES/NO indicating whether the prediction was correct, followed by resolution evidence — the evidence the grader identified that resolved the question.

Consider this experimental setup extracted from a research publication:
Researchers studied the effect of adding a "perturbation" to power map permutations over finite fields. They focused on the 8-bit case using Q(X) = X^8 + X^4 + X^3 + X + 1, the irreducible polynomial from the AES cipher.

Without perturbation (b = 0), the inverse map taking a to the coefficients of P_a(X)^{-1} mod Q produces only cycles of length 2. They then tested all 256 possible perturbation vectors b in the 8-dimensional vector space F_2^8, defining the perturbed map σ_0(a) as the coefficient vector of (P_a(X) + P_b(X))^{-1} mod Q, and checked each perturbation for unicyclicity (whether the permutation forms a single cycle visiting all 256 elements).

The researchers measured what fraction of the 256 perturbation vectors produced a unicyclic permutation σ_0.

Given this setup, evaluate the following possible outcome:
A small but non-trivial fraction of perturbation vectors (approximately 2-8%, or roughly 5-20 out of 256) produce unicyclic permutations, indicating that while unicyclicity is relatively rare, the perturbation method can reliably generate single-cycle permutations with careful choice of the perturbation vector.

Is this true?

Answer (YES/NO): NO